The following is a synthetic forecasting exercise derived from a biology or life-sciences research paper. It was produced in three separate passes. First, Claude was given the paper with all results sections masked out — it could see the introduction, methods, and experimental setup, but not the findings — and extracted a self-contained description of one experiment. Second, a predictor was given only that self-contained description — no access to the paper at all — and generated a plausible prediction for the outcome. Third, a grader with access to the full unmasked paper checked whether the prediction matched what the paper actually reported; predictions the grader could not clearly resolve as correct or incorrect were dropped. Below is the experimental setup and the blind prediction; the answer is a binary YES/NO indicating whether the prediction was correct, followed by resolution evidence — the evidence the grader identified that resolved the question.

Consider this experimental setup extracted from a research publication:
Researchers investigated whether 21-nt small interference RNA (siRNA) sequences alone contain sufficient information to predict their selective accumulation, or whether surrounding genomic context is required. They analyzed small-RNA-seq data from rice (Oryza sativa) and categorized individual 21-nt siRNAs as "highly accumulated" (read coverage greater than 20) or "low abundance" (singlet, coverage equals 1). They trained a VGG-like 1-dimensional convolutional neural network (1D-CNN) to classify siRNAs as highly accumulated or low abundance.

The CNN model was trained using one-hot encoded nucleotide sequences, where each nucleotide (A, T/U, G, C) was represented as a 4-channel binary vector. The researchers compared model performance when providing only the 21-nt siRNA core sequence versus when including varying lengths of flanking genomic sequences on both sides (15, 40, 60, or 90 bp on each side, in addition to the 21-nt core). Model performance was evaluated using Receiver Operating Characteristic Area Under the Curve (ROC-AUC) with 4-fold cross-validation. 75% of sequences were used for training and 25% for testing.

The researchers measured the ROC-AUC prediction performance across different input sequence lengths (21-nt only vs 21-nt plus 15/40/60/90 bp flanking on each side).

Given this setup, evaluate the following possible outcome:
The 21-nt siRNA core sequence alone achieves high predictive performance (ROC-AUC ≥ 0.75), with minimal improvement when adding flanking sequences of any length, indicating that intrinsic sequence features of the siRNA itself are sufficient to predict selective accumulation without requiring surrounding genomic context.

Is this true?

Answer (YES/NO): NO